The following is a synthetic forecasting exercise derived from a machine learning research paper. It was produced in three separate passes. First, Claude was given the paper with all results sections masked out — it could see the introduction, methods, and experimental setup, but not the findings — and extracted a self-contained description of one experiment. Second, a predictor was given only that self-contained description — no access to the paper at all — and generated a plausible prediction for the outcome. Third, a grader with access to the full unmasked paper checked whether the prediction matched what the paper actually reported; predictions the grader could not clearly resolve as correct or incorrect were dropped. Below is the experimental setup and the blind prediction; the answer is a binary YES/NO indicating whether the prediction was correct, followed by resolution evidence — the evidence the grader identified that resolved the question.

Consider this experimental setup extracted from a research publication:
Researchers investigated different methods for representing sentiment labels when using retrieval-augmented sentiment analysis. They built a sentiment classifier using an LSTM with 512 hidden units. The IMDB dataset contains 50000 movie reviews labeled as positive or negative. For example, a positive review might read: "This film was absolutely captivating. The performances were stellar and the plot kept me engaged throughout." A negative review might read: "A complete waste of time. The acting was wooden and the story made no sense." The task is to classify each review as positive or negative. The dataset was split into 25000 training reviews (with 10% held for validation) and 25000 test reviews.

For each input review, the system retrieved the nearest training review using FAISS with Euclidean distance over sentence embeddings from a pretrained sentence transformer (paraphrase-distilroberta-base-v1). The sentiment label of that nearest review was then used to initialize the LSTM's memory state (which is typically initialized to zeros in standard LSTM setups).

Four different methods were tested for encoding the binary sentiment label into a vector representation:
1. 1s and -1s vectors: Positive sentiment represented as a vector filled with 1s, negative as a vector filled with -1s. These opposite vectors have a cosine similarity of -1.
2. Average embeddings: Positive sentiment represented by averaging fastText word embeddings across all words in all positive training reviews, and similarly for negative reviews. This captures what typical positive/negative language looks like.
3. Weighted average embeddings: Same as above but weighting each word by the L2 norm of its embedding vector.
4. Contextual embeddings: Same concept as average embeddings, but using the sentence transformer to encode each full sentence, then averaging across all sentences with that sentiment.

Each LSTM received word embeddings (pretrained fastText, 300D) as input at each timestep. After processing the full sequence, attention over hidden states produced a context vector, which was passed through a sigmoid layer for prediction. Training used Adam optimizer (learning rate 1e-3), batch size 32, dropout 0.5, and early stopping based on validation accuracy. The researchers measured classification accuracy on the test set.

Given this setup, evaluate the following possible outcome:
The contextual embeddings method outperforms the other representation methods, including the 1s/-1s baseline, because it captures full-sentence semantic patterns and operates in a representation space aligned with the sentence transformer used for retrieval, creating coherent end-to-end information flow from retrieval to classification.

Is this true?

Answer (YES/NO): NO